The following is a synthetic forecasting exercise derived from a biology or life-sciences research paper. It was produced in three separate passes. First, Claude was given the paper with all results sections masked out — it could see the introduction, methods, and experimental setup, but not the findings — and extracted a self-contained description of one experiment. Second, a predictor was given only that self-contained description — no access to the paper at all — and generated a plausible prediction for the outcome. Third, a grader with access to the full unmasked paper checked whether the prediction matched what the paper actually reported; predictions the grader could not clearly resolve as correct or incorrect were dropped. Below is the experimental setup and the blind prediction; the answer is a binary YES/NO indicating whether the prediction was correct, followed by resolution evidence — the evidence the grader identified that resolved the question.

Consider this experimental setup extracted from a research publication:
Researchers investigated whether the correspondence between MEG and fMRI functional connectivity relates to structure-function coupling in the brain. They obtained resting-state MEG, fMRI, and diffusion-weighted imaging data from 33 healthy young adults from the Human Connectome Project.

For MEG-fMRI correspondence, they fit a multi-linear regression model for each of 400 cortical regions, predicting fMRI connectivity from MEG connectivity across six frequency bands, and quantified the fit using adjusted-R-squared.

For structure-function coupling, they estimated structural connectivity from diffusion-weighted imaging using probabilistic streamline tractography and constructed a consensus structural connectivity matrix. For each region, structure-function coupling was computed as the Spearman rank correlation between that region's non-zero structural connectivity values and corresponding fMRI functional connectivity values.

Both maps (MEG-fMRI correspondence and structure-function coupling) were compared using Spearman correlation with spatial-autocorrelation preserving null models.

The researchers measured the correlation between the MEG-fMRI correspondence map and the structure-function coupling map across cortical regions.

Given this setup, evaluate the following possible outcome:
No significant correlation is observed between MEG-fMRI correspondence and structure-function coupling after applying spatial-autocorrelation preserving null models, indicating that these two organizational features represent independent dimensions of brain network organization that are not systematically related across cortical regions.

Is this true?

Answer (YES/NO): NO